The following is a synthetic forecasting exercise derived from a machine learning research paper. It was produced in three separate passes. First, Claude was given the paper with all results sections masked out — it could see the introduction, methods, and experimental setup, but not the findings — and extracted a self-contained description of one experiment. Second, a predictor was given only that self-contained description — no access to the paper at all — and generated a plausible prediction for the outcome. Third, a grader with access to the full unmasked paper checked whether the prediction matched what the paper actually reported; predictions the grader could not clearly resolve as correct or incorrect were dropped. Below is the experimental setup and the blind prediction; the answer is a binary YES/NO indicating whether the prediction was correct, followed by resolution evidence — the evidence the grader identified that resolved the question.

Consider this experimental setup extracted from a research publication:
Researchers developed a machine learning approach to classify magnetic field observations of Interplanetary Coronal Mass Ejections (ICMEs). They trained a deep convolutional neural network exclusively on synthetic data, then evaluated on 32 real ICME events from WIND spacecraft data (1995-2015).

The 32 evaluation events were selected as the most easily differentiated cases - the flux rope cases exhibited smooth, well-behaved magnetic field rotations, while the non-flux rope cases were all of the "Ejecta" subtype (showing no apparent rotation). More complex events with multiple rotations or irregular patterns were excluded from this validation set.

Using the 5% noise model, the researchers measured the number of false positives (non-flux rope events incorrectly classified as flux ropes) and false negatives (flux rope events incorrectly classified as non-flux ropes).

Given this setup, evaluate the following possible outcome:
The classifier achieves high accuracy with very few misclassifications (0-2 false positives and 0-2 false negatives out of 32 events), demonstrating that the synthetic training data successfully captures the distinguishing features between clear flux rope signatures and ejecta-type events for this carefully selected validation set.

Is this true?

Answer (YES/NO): NO